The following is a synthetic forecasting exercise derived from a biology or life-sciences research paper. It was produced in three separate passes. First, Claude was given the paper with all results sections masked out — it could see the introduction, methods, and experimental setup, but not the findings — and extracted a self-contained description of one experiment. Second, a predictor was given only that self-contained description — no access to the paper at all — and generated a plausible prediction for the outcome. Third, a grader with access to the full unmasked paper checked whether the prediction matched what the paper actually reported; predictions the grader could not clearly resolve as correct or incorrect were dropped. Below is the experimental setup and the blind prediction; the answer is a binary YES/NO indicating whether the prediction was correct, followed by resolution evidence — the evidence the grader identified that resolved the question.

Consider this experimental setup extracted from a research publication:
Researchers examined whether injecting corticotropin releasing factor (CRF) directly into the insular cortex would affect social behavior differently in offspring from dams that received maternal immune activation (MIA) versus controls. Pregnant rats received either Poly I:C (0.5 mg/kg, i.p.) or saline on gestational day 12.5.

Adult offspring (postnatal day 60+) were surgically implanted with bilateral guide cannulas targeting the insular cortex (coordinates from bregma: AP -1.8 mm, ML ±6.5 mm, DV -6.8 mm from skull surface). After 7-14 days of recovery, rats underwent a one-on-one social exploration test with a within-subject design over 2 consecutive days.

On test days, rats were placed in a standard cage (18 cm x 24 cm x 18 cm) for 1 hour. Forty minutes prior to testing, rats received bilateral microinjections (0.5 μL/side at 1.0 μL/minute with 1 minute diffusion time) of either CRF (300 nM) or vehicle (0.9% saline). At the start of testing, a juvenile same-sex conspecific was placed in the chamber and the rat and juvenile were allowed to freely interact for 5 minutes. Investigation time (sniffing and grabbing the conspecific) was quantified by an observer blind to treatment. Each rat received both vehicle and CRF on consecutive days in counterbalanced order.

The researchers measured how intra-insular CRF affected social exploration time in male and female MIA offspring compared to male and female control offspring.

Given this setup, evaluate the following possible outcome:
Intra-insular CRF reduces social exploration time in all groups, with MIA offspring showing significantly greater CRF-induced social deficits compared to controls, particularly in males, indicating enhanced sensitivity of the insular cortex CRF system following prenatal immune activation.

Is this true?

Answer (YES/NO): NO